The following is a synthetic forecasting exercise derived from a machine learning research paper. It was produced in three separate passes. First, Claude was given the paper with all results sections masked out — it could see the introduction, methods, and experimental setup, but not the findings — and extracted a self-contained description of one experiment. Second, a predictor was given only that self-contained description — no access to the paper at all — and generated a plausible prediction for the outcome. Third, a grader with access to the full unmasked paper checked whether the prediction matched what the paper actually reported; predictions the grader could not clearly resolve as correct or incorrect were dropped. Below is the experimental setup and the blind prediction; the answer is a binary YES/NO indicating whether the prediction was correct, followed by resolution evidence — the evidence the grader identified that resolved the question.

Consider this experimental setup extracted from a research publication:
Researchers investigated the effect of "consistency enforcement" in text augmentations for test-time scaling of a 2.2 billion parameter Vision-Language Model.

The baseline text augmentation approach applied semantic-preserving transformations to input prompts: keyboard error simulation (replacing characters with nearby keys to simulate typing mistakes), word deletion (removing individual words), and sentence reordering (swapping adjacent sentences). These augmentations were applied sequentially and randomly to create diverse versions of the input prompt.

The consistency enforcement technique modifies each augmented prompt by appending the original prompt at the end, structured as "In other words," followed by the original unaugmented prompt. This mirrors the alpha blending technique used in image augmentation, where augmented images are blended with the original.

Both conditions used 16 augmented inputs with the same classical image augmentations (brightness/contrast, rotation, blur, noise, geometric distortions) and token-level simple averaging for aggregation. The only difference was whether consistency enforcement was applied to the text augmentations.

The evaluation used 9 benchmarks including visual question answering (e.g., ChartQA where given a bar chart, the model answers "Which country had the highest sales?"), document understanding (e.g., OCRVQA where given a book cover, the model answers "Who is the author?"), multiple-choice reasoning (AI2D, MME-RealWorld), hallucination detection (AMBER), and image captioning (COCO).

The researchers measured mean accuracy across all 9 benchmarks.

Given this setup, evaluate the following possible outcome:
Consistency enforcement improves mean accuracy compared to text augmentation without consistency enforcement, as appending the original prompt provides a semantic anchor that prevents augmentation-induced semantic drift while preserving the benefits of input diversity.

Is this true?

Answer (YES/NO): YES